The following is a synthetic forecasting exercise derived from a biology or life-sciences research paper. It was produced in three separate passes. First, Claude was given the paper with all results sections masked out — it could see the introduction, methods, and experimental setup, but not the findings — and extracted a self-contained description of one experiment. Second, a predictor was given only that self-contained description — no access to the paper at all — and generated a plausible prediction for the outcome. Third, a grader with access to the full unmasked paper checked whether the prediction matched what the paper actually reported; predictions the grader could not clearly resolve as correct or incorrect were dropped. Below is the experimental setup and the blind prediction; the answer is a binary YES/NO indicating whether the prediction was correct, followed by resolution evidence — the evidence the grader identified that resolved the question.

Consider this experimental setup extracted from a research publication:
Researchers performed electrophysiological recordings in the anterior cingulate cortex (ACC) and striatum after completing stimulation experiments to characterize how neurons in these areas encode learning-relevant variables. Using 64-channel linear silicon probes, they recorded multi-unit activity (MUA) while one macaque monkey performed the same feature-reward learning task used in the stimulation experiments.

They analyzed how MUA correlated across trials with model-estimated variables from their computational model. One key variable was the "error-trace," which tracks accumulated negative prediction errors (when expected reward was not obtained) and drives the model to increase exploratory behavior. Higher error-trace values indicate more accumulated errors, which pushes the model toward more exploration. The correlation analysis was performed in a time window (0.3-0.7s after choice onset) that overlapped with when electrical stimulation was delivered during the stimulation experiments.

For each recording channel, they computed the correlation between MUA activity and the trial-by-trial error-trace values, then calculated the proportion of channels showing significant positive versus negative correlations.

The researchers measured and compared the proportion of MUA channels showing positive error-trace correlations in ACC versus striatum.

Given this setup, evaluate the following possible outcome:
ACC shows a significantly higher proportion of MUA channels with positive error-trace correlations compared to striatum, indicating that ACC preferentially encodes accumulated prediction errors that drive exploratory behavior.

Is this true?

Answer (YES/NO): YES